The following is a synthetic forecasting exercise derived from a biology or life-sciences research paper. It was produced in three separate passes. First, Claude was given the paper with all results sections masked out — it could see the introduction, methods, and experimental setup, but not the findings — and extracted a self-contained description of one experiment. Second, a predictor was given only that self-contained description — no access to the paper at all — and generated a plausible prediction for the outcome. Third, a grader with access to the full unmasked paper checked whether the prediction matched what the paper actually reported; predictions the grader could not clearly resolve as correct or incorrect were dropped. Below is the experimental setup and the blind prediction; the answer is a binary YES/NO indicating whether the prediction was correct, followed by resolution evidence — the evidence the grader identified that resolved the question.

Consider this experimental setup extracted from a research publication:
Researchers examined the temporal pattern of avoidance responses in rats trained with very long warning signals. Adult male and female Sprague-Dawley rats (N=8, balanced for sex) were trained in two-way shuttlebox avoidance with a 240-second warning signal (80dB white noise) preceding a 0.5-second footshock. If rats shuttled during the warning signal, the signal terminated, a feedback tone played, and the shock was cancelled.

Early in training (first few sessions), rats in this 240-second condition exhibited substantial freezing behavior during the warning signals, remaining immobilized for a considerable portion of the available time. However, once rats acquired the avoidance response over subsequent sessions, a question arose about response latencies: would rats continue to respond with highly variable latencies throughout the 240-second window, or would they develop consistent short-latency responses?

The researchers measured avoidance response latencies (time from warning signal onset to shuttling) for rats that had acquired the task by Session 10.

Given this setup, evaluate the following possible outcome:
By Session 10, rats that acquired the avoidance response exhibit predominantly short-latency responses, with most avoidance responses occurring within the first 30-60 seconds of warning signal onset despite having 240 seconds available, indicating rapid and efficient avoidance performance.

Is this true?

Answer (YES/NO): YES